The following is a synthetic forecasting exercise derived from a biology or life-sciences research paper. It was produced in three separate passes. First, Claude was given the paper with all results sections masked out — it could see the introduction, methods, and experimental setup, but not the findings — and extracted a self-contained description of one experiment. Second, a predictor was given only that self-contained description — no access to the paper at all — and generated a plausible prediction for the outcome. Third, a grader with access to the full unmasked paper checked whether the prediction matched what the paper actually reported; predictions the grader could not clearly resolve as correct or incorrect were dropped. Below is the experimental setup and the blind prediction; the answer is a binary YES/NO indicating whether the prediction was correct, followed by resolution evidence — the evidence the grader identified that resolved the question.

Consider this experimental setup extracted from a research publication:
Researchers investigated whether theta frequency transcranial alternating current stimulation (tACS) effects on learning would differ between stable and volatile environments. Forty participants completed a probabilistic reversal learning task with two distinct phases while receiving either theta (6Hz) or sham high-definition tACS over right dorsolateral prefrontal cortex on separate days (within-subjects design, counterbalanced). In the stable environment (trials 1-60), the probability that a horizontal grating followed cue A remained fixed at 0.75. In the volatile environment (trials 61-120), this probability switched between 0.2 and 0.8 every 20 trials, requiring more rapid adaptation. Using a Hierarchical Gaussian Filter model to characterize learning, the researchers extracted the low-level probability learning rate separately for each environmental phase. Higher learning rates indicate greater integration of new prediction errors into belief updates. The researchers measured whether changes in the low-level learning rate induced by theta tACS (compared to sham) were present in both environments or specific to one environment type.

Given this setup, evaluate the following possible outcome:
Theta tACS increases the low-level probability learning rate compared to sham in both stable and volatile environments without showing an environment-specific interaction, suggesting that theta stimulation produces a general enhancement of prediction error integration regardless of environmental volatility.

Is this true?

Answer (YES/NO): YES